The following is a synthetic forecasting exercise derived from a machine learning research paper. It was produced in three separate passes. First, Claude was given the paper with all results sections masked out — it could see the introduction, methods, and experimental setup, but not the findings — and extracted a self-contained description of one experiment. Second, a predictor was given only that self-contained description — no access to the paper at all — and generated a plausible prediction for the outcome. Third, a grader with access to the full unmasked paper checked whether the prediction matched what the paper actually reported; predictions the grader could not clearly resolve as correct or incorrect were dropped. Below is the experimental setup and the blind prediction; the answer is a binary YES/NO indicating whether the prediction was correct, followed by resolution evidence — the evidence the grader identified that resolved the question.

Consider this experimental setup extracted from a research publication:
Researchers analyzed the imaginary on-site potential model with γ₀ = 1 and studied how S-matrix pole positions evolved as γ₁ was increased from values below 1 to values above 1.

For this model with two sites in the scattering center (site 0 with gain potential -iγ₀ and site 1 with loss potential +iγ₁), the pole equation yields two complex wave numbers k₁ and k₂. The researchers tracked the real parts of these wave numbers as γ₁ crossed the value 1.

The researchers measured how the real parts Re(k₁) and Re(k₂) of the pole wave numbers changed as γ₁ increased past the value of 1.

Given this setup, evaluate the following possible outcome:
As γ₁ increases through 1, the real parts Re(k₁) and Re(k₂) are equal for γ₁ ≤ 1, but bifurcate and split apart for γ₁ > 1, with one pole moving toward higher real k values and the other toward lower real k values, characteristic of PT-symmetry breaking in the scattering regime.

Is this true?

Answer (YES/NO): NO